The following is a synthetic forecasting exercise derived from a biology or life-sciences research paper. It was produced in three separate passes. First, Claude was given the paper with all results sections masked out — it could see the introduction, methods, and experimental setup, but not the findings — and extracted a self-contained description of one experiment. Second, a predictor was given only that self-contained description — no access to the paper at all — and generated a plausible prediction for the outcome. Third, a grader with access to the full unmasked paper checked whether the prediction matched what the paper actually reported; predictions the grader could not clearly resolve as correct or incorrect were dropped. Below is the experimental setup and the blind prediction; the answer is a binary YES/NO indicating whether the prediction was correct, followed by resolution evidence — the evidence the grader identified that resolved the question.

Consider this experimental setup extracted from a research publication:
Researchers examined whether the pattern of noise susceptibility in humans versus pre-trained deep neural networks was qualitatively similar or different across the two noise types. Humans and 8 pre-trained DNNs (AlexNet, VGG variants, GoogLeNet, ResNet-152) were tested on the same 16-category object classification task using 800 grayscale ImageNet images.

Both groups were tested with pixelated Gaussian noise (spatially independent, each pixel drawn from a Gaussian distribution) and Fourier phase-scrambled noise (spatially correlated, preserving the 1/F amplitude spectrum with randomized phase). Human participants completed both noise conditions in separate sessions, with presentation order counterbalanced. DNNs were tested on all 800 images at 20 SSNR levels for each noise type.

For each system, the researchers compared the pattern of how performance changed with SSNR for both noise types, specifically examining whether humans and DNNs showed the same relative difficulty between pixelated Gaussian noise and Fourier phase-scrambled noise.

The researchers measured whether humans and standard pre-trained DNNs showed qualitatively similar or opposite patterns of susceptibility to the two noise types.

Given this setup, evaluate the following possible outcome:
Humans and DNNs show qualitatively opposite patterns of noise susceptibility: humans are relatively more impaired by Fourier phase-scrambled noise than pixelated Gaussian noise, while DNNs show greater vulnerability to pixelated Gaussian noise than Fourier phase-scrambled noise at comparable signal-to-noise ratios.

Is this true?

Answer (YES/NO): YES